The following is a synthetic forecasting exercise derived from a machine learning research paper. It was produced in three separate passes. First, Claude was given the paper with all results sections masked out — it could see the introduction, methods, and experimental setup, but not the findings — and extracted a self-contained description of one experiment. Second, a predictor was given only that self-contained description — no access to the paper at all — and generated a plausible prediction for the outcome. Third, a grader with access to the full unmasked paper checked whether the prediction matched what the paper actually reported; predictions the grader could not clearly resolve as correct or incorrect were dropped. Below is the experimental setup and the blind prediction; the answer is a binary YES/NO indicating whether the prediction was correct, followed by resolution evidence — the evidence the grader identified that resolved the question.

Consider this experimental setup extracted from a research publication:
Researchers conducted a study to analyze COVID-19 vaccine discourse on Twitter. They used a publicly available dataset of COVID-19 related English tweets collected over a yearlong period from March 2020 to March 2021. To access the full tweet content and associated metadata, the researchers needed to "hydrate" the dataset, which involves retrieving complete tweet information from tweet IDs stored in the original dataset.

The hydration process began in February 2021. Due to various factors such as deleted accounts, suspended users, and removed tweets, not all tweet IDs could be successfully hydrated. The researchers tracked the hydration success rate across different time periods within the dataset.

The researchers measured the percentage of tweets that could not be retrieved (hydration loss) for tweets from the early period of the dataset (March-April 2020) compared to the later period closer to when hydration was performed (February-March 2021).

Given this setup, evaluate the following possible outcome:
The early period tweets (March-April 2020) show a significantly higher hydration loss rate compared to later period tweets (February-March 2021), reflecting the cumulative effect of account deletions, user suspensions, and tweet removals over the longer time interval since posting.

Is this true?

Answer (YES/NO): YES